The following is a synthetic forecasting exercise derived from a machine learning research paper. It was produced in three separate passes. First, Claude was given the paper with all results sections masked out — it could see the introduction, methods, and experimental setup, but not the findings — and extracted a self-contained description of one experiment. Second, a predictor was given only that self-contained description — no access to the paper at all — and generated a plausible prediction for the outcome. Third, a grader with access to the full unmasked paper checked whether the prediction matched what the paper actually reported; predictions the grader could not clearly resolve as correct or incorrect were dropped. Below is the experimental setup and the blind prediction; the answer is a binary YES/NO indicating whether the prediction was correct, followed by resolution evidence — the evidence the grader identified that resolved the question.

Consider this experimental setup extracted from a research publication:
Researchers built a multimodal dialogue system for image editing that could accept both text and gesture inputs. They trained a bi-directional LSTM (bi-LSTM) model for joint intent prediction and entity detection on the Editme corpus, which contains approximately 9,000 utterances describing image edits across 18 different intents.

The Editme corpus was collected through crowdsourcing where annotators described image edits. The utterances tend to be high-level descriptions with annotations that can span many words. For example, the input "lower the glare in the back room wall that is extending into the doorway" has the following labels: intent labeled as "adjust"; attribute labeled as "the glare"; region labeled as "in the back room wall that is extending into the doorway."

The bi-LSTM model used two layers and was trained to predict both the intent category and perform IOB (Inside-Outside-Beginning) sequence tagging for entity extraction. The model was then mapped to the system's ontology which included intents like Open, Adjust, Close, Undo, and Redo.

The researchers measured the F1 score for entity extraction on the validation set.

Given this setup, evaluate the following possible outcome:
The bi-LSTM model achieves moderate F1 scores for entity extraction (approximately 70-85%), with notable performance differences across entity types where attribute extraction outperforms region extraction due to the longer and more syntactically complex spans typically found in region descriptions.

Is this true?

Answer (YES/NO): NO